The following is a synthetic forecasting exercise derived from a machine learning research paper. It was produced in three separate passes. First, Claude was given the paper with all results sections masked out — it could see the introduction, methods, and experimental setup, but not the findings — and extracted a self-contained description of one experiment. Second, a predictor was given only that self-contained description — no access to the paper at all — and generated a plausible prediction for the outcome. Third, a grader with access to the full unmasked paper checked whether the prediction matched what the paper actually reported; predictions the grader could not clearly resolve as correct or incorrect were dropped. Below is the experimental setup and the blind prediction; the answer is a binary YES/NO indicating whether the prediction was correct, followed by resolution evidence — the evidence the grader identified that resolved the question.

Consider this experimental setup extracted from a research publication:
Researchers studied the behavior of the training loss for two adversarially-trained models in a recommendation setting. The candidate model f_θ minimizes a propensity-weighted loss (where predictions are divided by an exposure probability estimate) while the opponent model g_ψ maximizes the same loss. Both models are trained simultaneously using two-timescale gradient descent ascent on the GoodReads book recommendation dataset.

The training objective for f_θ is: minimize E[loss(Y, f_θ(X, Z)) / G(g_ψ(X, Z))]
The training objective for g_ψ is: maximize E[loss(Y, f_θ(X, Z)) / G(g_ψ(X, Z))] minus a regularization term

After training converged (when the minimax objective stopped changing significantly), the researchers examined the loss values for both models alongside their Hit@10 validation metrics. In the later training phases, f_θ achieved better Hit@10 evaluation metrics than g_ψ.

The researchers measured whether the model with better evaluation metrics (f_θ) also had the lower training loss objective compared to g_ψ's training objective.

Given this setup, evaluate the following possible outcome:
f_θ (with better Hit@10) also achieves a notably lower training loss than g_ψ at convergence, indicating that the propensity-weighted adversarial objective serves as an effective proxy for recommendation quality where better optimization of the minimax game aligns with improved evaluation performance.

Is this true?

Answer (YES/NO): NO